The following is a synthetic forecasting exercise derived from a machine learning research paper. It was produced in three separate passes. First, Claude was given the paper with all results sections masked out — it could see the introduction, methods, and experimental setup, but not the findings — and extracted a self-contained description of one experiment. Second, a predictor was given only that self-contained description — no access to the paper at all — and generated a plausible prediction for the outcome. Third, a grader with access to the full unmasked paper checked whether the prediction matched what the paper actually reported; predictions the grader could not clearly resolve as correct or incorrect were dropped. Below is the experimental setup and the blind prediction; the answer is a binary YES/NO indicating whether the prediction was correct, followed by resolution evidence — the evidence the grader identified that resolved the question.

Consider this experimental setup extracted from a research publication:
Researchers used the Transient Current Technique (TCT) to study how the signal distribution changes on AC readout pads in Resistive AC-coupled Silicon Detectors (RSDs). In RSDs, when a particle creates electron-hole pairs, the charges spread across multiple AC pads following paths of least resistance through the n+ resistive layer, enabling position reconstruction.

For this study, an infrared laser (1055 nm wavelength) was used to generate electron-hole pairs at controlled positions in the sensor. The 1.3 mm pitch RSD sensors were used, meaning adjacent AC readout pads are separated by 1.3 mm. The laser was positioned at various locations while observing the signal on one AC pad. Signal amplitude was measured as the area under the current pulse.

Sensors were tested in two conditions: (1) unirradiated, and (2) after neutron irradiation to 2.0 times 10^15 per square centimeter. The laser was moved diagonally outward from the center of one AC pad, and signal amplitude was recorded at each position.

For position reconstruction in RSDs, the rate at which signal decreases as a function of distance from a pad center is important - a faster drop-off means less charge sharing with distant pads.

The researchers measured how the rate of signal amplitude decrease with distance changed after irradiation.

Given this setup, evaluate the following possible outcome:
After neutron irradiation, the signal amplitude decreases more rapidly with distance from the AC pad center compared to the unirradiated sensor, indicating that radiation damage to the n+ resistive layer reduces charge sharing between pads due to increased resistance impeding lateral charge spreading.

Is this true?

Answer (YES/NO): NO